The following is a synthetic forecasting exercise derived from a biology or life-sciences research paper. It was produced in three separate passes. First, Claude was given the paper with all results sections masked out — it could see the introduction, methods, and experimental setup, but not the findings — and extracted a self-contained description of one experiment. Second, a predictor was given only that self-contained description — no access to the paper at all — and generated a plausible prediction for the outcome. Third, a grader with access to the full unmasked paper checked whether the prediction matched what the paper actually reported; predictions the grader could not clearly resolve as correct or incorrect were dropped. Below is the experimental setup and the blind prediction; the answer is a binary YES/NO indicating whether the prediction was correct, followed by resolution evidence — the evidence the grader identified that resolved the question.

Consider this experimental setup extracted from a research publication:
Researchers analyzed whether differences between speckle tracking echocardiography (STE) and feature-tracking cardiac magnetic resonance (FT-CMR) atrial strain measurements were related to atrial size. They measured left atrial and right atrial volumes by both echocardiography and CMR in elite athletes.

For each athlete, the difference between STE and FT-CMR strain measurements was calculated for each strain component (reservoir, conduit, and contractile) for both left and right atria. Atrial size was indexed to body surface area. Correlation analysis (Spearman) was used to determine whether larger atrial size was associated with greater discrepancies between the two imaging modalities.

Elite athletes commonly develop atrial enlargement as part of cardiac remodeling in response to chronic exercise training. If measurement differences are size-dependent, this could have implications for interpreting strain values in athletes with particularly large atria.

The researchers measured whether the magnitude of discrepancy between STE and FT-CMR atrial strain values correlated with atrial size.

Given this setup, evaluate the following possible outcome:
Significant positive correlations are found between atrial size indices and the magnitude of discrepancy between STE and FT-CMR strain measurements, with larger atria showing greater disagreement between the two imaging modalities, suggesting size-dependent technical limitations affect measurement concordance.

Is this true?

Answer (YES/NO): NO